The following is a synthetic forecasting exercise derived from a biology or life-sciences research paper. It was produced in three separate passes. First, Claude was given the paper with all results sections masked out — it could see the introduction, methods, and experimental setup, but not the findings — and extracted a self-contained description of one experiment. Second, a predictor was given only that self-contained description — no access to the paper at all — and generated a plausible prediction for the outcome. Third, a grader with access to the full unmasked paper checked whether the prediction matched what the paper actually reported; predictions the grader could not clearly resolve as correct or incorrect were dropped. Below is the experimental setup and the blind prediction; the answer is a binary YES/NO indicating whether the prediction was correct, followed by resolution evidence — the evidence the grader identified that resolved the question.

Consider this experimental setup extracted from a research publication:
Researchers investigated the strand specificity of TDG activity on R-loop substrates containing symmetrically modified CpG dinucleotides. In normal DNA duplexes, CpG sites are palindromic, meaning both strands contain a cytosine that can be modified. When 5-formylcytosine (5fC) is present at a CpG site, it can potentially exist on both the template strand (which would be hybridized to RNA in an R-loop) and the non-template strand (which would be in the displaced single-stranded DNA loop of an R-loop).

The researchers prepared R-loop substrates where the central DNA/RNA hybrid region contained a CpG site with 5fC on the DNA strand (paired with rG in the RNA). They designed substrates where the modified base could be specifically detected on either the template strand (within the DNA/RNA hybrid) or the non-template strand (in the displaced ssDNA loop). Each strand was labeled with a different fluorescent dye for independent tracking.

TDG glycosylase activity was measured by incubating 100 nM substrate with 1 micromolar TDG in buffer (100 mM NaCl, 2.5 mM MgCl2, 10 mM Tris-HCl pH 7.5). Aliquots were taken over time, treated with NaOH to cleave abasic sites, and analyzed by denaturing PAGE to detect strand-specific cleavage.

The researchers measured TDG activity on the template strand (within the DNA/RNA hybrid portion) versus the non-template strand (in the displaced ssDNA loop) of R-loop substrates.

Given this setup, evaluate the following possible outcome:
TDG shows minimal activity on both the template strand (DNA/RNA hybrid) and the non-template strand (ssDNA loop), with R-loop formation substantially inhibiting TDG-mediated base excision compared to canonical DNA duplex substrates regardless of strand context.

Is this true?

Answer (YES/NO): NO